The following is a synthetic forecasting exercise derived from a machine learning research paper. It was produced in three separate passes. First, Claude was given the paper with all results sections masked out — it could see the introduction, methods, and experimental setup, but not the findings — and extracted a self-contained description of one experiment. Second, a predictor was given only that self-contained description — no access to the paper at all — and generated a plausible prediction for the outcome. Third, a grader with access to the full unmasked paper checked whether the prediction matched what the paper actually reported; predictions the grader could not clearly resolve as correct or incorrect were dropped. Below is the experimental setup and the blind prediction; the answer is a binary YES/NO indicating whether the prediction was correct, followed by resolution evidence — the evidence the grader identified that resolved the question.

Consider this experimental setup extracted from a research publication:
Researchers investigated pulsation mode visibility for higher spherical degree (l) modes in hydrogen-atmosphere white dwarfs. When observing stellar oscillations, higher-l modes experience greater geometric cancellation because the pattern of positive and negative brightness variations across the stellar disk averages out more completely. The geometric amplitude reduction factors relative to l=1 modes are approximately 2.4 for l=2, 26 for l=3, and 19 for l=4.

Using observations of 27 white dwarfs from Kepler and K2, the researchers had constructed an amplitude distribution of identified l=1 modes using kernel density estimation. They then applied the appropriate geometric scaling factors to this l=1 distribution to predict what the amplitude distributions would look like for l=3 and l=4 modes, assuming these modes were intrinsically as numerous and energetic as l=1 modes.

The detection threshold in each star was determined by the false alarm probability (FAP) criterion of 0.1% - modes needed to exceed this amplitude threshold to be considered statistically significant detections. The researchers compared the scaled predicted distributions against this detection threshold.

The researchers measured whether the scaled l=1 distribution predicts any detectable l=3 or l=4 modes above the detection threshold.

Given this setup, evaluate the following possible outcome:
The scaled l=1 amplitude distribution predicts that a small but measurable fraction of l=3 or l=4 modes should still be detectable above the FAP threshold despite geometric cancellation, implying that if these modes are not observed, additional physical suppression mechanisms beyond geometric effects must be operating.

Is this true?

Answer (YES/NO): NO